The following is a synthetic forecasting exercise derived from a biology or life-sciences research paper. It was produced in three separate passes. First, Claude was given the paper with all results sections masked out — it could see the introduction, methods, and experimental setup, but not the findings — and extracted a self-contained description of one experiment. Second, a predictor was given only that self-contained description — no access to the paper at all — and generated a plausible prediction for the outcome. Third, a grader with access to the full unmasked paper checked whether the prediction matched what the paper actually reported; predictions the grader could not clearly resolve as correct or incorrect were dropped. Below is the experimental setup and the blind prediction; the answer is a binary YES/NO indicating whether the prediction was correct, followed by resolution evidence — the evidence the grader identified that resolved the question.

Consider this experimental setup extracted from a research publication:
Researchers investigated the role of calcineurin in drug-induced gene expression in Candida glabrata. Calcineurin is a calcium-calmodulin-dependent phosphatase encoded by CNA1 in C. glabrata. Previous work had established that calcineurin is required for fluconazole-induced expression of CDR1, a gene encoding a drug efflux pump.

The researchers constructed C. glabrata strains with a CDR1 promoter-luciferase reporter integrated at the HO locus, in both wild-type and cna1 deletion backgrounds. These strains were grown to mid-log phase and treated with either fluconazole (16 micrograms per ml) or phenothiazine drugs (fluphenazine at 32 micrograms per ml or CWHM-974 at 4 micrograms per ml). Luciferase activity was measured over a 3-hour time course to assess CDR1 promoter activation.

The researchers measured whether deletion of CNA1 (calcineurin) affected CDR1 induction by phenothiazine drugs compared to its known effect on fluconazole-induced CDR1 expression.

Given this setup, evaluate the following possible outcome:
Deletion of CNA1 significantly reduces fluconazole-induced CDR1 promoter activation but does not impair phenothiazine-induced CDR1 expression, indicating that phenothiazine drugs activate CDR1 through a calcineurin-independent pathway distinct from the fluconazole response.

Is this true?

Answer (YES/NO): YES